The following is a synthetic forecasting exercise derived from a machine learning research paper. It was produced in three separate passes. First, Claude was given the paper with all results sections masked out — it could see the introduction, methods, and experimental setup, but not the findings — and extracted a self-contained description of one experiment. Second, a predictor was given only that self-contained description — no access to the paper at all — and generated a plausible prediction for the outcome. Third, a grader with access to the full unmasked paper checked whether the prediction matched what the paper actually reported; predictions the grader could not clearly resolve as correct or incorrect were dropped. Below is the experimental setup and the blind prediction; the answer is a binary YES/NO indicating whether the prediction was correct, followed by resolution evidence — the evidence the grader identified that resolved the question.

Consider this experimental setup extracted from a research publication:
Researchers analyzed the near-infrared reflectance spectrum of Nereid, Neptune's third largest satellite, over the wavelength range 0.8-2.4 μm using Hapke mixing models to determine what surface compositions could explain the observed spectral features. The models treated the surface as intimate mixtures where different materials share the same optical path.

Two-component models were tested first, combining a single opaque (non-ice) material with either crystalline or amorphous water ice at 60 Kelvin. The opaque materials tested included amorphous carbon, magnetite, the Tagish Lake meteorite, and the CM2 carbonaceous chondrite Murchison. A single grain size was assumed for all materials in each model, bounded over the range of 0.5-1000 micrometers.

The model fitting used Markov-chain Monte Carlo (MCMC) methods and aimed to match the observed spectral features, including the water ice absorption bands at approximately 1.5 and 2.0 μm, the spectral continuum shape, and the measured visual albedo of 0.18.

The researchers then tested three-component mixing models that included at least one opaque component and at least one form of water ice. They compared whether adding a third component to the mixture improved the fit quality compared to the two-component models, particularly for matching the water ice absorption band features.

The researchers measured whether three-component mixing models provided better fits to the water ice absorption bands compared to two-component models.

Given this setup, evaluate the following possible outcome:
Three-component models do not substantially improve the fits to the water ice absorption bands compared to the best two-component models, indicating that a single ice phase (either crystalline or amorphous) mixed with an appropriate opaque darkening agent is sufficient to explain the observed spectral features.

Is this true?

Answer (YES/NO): NO